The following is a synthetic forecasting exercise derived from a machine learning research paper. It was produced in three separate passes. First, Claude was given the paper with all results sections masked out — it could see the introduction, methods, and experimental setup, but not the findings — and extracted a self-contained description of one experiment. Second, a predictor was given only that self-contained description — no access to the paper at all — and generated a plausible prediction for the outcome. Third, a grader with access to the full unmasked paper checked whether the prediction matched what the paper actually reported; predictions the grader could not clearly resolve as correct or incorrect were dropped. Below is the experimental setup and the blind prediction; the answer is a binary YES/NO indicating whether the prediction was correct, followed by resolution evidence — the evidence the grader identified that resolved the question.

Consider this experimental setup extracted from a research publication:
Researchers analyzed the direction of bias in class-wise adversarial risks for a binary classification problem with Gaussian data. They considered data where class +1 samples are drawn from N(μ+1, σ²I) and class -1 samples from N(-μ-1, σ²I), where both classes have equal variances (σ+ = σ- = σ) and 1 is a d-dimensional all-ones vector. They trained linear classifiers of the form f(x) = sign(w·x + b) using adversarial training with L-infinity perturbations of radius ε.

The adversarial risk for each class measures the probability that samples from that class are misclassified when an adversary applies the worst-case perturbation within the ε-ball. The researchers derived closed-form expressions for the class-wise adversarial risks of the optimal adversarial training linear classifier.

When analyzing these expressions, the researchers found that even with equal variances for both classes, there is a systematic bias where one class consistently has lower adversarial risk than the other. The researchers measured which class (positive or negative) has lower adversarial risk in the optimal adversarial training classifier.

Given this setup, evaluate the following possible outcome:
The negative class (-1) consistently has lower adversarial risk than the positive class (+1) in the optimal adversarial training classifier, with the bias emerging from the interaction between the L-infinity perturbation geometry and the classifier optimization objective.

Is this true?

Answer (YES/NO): NO